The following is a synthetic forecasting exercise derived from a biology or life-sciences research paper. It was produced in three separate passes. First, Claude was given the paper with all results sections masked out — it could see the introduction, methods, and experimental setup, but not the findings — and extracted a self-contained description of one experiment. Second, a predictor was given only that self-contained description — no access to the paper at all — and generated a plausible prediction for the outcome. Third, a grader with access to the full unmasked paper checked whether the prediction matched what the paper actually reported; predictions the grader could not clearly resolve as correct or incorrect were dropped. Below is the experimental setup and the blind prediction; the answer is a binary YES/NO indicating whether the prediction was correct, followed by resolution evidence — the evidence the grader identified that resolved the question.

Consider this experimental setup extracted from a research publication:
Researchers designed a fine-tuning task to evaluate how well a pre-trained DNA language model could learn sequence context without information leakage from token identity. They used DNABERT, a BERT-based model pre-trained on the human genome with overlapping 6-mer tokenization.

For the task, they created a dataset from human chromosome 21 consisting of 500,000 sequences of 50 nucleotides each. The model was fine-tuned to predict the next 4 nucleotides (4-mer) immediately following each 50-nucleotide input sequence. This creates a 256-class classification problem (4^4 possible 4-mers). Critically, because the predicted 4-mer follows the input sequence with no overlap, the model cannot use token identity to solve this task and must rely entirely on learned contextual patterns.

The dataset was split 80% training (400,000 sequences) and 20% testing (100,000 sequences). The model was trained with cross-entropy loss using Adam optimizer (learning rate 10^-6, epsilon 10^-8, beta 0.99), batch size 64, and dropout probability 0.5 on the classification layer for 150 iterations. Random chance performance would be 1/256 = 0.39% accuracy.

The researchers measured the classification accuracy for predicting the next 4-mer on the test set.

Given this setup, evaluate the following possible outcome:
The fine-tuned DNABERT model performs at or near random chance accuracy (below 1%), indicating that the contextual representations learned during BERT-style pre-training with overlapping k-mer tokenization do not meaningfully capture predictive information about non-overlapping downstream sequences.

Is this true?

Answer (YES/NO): NO